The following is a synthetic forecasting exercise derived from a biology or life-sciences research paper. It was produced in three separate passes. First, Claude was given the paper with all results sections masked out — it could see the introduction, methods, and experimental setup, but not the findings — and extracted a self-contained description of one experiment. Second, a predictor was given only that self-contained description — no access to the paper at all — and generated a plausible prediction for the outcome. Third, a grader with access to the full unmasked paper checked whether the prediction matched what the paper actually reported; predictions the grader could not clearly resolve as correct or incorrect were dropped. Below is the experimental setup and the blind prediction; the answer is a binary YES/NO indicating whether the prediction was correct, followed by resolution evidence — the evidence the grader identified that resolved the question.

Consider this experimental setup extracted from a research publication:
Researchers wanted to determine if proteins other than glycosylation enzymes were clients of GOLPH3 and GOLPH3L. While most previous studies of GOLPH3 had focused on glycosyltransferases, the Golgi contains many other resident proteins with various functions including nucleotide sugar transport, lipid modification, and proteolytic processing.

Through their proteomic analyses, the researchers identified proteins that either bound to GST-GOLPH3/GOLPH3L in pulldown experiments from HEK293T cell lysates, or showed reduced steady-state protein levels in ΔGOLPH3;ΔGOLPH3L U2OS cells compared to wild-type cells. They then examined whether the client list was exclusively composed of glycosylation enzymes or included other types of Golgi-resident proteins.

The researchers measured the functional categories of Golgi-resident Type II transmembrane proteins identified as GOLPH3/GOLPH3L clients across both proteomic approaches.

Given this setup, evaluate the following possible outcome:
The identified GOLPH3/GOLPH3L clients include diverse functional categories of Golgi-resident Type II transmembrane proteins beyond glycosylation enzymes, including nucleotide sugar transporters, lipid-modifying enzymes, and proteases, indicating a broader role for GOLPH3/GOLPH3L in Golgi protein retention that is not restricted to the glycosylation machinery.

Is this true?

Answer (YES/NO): NO